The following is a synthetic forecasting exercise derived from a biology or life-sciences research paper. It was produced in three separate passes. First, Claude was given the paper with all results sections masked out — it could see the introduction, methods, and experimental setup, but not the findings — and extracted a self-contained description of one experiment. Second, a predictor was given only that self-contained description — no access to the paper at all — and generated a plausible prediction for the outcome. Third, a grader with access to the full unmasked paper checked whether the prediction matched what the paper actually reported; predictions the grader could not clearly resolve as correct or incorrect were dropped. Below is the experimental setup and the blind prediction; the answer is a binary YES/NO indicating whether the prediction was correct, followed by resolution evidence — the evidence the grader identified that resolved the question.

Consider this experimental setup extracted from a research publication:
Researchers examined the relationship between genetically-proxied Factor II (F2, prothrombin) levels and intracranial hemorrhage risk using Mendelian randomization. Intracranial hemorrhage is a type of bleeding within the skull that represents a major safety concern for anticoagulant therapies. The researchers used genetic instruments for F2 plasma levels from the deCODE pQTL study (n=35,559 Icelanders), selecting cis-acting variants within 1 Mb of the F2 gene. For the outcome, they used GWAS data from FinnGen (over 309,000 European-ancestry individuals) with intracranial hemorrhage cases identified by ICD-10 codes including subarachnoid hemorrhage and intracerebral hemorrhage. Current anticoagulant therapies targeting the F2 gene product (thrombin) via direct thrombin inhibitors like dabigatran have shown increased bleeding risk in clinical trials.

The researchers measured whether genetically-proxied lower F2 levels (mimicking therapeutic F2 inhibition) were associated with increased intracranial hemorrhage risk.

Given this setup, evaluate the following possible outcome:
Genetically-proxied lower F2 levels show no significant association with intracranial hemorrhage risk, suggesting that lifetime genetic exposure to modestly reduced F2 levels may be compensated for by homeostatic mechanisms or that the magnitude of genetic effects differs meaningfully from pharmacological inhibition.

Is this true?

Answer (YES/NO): YES